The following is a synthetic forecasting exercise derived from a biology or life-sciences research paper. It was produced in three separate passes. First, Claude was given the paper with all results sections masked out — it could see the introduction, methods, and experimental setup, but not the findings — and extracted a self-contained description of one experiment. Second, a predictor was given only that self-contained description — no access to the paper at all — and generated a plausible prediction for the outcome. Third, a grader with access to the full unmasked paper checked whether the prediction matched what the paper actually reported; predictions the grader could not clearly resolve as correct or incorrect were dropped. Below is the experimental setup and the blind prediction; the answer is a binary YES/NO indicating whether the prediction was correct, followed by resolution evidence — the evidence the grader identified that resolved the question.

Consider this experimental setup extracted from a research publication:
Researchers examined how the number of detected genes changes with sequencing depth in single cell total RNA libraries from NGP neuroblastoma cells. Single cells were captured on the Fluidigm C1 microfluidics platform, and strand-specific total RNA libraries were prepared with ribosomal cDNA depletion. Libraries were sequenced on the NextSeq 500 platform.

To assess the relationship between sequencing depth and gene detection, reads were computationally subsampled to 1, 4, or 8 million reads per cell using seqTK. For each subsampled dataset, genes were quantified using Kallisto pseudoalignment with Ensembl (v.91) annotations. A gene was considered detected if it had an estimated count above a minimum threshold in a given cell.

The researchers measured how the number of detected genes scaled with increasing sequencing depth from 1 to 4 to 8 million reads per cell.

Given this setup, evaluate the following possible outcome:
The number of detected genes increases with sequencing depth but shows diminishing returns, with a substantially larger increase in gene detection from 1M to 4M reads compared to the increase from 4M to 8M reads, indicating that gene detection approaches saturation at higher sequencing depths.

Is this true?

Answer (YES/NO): NO